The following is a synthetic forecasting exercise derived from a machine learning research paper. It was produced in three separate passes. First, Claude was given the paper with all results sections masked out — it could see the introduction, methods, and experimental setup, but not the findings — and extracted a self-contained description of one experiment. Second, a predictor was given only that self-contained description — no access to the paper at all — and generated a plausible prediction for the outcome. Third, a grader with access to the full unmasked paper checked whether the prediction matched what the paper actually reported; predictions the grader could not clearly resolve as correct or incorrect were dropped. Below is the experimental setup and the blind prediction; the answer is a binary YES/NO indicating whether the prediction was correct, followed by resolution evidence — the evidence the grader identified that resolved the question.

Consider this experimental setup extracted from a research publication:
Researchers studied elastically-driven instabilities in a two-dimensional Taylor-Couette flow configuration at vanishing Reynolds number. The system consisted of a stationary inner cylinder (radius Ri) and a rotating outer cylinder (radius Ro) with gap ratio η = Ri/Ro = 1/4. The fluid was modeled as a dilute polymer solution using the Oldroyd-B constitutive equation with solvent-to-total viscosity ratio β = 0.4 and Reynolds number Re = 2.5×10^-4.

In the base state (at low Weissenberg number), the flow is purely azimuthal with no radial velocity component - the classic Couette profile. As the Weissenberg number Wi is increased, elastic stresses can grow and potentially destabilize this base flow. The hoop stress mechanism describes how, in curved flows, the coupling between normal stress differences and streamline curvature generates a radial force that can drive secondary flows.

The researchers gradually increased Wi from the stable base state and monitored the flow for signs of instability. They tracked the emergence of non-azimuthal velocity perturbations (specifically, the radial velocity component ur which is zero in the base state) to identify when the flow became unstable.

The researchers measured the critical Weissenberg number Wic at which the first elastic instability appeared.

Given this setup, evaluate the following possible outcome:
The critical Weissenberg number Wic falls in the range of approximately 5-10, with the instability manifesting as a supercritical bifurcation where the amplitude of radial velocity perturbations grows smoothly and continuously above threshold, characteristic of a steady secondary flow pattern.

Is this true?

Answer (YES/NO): NO